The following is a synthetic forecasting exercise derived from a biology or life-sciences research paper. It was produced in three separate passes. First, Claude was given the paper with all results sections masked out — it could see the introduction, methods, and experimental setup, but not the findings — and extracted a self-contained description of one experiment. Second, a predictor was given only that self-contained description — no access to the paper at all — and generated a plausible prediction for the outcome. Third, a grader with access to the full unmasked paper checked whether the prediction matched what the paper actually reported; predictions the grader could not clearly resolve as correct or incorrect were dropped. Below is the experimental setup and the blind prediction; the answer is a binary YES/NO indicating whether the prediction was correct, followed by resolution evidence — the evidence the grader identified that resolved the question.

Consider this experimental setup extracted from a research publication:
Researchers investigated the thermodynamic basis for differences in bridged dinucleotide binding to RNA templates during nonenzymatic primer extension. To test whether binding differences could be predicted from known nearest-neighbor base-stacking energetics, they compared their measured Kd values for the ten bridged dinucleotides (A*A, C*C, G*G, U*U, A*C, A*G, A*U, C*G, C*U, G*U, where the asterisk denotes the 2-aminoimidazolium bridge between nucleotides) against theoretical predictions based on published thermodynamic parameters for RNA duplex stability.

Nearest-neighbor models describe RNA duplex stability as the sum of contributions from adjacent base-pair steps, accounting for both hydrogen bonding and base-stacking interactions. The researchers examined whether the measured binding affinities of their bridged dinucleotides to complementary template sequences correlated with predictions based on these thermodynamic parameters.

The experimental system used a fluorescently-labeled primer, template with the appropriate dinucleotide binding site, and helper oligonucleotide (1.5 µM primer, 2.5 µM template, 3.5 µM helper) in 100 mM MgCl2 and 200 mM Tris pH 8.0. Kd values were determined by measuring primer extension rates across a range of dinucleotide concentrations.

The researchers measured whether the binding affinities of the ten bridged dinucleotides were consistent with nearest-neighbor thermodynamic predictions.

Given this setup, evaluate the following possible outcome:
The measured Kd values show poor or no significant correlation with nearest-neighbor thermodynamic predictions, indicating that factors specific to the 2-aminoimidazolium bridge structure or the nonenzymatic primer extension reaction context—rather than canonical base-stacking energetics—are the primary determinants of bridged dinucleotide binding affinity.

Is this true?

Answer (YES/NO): NO